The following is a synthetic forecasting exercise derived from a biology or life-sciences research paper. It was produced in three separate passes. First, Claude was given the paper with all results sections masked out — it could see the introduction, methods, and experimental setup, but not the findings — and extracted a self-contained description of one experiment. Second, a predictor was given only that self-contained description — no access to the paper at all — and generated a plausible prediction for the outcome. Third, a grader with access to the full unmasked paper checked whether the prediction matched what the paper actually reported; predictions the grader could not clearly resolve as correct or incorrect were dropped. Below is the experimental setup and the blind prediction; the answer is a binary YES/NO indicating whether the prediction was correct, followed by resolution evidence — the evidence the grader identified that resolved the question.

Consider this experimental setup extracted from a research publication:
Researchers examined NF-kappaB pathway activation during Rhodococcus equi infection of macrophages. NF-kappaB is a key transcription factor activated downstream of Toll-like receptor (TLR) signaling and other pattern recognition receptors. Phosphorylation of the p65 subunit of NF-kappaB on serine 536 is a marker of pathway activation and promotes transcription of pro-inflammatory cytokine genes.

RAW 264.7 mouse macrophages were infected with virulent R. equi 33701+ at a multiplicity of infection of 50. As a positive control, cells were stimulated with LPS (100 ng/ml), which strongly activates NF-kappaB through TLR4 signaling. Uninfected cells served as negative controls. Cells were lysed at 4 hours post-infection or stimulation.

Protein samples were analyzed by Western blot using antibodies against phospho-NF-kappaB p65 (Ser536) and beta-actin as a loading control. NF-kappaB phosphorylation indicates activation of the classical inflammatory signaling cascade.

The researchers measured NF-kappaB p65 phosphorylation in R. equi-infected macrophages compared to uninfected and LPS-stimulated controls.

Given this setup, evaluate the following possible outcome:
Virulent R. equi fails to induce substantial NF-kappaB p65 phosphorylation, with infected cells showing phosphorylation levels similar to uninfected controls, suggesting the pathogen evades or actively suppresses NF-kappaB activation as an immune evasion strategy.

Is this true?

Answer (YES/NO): NO